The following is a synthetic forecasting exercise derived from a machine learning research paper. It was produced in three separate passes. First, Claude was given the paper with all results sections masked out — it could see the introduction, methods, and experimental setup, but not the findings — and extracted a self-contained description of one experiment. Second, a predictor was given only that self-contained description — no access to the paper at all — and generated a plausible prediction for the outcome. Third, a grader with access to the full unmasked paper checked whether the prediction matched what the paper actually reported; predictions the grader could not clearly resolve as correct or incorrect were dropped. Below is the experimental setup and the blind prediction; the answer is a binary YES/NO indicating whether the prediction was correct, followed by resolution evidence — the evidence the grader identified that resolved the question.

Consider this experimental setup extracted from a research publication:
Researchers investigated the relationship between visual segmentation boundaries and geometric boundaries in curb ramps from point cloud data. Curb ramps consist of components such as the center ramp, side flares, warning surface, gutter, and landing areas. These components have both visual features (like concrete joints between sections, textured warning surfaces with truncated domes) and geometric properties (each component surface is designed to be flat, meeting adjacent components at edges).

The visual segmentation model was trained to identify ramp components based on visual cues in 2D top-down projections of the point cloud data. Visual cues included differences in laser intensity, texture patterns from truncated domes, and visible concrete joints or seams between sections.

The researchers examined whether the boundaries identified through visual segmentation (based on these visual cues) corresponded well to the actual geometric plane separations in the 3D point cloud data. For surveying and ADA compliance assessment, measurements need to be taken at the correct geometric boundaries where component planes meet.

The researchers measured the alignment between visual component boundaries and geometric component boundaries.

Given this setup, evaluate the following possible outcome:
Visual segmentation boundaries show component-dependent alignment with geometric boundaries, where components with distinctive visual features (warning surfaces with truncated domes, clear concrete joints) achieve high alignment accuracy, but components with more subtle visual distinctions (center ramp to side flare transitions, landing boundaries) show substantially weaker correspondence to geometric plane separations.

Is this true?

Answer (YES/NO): NO